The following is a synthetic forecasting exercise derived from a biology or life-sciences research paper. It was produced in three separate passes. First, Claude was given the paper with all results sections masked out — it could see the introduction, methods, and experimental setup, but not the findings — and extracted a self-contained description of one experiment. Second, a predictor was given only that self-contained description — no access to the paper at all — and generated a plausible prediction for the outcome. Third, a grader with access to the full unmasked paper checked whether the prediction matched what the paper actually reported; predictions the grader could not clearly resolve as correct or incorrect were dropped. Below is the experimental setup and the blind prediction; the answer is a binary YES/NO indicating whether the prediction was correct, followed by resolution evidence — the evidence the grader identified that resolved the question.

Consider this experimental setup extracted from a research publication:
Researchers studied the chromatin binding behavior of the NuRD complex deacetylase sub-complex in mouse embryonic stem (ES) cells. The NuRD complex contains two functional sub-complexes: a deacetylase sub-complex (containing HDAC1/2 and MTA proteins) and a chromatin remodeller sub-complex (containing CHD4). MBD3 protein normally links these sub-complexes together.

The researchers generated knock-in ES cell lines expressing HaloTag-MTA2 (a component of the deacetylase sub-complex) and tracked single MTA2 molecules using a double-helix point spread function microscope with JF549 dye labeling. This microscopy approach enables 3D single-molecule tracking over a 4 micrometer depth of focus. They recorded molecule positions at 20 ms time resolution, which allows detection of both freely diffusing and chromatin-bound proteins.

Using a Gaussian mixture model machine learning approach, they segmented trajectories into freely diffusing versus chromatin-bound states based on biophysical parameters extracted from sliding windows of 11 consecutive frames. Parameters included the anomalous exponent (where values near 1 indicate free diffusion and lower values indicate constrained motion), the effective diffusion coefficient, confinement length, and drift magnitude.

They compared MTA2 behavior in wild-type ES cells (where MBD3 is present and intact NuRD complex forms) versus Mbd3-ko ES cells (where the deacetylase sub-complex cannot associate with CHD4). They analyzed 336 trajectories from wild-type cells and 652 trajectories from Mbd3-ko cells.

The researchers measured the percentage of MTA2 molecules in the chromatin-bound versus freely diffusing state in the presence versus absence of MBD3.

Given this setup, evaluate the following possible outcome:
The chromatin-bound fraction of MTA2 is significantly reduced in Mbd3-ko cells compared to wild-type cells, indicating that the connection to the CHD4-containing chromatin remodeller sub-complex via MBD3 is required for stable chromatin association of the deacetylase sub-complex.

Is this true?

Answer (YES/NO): YES